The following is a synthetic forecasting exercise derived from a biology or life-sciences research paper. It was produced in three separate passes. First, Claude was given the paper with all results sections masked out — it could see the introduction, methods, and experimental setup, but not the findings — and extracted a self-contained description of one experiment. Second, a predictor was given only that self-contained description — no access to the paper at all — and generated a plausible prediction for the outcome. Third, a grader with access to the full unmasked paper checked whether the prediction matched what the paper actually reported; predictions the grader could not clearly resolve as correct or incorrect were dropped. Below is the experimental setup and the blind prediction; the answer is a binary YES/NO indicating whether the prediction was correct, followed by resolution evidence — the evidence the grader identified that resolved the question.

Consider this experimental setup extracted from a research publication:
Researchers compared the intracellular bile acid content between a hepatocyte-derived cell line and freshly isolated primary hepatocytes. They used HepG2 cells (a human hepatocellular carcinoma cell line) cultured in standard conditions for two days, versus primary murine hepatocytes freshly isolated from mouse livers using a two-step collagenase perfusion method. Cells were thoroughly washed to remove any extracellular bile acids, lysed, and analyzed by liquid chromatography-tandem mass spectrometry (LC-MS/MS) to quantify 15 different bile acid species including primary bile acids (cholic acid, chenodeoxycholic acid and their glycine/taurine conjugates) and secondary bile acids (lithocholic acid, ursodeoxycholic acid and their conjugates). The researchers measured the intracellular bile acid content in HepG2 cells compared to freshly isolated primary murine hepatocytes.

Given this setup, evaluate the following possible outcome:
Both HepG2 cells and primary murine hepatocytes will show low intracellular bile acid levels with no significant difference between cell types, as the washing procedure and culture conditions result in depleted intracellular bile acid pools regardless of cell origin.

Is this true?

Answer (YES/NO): NO